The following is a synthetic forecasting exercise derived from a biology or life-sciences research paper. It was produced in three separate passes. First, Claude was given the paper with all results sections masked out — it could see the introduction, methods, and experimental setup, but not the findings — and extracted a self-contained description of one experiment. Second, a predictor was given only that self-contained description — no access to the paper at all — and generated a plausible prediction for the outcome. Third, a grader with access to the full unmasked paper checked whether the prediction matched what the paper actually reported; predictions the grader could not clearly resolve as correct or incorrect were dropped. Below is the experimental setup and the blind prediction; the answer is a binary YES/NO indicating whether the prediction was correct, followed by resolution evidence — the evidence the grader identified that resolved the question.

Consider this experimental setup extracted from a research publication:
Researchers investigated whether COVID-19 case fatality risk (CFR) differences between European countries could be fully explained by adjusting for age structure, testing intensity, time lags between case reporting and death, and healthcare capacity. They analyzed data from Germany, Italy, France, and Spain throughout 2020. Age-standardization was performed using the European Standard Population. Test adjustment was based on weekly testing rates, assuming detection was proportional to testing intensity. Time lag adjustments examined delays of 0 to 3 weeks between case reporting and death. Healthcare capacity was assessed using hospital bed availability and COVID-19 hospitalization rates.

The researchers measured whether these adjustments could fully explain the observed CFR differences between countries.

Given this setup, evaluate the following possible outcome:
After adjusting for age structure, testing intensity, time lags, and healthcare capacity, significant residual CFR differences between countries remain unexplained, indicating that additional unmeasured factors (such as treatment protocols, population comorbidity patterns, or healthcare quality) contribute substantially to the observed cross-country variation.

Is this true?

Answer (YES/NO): YES